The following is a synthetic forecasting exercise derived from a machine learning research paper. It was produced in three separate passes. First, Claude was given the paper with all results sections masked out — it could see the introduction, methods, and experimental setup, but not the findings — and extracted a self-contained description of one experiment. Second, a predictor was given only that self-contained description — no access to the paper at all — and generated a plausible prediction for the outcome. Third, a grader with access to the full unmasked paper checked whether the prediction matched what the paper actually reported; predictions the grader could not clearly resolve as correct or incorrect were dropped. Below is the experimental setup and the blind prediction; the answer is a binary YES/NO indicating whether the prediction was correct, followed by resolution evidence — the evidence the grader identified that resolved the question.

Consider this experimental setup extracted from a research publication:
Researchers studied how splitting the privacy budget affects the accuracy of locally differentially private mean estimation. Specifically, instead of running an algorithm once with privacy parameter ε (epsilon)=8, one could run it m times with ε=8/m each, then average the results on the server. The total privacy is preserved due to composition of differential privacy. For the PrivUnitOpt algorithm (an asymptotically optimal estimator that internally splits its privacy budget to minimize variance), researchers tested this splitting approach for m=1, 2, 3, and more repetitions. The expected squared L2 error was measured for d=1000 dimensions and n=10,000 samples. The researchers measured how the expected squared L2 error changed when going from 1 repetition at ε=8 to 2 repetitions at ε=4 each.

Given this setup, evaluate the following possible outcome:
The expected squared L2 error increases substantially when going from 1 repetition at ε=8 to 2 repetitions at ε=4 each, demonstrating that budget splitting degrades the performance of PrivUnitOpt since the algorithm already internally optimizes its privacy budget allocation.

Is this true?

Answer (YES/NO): YES